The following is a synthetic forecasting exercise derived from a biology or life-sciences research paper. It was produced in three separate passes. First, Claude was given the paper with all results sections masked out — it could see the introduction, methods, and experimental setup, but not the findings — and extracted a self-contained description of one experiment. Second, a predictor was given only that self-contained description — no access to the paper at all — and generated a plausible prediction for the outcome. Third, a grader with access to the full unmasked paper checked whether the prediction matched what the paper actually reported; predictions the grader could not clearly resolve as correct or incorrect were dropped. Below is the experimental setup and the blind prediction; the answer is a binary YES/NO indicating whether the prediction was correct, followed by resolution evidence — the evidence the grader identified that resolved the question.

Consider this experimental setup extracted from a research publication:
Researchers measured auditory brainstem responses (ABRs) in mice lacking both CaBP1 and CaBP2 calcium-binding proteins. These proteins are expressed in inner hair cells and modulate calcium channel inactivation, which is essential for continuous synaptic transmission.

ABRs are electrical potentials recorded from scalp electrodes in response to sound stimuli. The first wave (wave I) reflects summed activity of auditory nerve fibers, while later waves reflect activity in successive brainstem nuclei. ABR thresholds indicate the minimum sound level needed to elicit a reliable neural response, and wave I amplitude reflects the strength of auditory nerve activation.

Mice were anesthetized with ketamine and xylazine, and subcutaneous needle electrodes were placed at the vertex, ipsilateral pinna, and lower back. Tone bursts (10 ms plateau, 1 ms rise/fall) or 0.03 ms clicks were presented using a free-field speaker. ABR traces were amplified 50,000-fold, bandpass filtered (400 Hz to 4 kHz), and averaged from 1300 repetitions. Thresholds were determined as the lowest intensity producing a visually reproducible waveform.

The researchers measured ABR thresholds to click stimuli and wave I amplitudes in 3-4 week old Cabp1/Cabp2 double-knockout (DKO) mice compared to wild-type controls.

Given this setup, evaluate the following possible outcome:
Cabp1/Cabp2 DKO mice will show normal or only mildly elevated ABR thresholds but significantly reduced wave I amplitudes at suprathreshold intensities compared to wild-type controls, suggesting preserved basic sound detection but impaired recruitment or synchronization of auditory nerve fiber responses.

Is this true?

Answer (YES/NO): NO